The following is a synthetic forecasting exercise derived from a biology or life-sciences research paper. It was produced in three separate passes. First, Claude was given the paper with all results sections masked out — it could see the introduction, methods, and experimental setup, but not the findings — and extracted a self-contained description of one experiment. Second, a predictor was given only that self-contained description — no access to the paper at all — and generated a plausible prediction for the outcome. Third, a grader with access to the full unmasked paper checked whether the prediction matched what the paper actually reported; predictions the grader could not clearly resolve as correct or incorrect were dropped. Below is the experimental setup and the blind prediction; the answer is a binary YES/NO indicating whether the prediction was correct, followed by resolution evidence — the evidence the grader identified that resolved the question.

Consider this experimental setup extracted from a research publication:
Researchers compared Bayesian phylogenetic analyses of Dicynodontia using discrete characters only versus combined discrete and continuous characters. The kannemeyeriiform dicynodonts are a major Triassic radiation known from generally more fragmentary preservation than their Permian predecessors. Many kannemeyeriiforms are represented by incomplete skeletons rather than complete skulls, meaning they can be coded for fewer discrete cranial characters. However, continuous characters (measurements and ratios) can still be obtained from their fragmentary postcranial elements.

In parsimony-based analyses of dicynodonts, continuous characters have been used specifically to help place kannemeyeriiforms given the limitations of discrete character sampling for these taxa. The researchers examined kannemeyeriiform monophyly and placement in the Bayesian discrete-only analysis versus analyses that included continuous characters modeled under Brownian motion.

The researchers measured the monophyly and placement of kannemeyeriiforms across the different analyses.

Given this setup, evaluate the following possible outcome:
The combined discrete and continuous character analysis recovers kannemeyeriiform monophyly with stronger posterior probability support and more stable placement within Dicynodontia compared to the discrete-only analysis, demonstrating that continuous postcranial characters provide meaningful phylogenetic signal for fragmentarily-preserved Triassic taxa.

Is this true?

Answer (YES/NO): NO